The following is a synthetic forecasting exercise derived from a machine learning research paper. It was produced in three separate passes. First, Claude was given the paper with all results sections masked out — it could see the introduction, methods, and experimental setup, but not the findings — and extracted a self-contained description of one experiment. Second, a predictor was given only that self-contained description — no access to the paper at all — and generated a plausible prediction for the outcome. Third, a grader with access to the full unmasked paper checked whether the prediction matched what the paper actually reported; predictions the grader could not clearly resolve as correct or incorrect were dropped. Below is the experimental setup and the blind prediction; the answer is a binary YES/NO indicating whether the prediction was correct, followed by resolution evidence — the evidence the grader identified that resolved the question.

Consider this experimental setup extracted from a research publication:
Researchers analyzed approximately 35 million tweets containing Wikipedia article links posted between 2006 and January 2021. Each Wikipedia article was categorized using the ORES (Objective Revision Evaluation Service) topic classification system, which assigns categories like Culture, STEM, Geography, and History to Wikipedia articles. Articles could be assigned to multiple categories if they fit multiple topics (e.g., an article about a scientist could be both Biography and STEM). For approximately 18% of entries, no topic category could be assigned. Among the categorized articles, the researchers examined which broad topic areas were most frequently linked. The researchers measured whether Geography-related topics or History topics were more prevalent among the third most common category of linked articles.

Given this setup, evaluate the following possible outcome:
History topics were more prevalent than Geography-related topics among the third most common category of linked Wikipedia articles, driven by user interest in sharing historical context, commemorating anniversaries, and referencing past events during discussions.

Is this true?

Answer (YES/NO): NO